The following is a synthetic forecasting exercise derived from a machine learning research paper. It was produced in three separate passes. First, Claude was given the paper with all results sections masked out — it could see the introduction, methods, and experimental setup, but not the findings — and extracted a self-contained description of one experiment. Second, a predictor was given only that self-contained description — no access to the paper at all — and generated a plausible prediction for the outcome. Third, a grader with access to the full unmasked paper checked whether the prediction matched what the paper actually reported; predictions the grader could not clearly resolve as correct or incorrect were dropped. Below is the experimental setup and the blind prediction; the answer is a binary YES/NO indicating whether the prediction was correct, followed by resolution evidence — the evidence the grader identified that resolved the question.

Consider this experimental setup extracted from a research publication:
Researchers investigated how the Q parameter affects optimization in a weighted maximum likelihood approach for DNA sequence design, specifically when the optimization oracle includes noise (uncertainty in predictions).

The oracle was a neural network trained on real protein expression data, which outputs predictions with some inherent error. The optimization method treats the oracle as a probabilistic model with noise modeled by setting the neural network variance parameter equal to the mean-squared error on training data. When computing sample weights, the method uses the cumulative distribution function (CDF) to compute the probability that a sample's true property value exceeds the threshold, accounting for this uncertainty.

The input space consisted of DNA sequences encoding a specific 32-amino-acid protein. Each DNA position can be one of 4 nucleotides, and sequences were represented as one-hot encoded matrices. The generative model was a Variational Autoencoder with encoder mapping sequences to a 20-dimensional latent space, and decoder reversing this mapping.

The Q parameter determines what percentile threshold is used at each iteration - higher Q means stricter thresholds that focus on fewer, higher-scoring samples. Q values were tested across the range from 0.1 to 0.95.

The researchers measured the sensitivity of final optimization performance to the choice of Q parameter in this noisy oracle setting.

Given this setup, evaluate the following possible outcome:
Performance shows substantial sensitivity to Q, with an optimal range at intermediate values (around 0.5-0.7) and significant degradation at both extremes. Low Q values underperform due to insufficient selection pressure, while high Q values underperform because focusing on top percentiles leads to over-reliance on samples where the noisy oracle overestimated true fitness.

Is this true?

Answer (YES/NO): NO